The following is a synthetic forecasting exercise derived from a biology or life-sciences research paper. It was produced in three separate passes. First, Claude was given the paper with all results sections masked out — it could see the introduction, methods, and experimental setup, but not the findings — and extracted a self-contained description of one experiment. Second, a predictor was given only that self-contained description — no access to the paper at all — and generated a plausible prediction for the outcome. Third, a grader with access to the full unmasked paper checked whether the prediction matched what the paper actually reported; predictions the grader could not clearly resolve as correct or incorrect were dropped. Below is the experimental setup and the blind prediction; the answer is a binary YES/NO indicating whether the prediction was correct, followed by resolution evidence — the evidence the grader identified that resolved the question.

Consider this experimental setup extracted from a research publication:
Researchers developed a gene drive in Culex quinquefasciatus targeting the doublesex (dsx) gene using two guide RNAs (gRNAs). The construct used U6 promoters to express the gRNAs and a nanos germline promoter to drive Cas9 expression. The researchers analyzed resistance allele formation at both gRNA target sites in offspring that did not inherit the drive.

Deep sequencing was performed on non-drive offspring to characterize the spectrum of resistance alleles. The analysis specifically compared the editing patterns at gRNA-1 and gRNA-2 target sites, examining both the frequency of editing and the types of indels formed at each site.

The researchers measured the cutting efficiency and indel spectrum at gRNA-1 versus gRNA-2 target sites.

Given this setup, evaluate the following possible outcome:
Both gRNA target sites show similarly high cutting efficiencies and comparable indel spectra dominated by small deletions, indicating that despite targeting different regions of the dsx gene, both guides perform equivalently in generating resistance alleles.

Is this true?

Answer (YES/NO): NO